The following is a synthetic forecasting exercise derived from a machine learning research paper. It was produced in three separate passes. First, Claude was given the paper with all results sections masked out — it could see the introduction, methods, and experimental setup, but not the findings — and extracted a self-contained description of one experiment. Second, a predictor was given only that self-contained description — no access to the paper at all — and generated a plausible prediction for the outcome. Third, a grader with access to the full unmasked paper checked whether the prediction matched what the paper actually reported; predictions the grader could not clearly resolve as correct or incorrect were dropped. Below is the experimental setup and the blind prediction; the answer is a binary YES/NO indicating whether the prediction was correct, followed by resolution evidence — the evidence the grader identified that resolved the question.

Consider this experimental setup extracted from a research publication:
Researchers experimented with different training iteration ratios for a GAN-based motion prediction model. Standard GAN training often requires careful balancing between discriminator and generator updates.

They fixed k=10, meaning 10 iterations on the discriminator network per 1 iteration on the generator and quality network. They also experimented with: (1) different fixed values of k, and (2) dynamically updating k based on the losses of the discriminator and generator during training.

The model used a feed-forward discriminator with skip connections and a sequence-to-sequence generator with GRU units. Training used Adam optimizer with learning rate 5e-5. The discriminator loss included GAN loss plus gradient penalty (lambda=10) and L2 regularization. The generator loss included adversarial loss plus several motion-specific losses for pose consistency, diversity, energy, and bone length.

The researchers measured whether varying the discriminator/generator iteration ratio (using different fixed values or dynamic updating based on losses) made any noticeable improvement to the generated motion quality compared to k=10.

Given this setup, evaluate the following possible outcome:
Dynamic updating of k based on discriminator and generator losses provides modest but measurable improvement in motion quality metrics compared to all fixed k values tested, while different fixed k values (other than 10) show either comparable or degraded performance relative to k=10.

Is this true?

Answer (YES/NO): NO